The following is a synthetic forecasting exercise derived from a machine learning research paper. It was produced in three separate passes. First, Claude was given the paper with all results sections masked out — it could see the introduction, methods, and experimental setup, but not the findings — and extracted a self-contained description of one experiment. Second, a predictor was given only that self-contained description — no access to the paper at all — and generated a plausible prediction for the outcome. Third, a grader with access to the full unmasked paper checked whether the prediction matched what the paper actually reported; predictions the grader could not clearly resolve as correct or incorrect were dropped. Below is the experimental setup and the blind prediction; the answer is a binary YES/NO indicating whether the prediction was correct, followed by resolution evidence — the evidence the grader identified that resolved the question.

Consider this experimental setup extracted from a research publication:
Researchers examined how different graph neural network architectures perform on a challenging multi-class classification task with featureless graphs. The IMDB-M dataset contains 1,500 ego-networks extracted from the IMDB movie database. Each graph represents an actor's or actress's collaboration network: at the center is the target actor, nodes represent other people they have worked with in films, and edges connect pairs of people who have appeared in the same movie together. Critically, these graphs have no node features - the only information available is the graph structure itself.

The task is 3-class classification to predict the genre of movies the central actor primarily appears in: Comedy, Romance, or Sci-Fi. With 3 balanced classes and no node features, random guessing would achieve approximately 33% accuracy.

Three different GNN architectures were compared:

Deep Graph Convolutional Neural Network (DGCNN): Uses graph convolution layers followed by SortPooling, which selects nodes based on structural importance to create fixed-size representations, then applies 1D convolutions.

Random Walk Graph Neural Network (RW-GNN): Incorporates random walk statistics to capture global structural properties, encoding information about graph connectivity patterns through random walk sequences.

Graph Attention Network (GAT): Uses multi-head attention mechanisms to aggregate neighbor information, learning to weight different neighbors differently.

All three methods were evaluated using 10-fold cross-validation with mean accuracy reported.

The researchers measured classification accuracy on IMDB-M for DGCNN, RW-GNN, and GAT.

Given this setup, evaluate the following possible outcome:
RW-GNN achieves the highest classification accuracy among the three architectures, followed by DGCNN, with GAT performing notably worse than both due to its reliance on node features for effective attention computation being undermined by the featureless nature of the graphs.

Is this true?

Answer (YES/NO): NO